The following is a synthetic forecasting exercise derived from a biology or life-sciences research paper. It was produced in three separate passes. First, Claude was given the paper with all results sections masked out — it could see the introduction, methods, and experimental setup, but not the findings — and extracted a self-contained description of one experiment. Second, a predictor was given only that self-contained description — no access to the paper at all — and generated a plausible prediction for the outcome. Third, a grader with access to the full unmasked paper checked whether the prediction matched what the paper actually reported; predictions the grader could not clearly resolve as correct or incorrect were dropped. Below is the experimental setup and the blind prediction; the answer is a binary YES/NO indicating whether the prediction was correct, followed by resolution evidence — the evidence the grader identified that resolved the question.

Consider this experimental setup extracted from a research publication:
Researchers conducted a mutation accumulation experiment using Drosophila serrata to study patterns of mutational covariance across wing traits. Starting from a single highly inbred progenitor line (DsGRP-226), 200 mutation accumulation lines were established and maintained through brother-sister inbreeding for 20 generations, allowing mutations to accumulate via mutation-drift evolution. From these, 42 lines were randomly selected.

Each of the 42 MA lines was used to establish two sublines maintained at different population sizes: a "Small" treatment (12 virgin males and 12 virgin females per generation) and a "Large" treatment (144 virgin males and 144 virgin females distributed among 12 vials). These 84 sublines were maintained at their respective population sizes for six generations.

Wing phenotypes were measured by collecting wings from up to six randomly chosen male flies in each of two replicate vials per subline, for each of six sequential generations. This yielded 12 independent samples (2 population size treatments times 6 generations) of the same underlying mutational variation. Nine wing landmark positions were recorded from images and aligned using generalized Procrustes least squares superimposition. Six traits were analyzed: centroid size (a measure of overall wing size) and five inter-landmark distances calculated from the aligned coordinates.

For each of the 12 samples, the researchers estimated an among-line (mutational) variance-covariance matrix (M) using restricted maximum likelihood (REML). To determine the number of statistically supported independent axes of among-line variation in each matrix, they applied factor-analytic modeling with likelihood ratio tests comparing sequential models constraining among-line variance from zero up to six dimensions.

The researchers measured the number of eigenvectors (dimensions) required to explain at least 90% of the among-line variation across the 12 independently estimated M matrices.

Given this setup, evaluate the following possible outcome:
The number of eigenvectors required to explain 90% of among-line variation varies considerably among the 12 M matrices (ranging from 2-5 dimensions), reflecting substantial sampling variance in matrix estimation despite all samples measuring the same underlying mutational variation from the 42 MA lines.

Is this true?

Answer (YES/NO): NO